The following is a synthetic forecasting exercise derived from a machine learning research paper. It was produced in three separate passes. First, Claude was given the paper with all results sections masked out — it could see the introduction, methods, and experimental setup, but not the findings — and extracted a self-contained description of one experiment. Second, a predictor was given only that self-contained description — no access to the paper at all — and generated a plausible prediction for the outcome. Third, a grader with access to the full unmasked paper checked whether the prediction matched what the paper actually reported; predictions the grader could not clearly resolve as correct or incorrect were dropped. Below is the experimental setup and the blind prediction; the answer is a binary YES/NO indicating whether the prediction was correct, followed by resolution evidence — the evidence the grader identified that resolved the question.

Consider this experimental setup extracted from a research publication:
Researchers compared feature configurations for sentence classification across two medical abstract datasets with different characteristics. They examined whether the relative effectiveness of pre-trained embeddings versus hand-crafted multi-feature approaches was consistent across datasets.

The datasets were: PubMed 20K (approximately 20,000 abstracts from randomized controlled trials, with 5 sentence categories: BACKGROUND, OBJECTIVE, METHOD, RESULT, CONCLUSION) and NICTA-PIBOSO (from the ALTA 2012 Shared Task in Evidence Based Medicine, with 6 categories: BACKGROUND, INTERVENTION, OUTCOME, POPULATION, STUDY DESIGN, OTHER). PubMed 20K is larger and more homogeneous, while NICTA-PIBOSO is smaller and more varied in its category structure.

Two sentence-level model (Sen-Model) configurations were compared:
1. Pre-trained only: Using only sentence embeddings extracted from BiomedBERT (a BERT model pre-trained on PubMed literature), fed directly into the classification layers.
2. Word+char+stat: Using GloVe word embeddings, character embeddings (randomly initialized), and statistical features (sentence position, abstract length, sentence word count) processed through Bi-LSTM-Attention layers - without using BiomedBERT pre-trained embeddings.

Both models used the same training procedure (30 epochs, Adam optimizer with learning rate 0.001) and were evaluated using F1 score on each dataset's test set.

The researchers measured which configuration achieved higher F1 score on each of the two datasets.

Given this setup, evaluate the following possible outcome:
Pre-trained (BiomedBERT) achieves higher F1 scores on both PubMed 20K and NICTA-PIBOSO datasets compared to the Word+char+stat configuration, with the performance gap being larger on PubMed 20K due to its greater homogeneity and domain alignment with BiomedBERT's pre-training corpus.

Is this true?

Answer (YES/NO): NO